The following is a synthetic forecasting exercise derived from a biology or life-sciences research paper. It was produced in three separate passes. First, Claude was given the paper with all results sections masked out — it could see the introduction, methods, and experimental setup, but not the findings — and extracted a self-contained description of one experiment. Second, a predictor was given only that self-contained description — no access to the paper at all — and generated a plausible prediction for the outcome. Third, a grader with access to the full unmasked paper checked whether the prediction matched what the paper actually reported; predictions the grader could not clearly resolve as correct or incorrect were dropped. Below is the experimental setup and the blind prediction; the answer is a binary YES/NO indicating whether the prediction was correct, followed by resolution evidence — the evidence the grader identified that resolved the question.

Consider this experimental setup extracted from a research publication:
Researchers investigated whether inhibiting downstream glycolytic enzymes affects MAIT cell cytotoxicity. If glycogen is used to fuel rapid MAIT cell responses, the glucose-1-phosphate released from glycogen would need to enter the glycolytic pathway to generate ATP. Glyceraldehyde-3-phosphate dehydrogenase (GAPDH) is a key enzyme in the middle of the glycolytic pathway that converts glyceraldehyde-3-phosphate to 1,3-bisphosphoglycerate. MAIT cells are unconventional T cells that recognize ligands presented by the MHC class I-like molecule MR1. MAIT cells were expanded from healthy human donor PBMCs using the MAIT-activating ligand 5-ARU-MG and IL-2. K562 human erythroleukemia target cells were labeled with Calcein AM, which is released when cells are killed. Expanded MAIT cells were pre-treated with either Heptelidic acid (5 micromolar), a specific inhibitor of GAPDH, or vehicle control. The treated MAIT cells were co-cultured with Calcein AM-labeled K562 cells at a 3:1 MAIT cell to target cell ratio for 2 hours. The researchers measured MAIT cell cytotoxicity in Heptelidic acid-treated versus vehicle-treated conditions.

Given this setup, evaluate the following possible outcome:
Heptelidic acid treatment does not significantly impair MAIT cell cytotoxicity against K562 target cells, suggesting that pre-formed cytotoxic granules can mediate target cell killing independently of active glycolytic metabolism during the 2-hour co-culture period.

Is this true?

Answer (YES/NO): NO